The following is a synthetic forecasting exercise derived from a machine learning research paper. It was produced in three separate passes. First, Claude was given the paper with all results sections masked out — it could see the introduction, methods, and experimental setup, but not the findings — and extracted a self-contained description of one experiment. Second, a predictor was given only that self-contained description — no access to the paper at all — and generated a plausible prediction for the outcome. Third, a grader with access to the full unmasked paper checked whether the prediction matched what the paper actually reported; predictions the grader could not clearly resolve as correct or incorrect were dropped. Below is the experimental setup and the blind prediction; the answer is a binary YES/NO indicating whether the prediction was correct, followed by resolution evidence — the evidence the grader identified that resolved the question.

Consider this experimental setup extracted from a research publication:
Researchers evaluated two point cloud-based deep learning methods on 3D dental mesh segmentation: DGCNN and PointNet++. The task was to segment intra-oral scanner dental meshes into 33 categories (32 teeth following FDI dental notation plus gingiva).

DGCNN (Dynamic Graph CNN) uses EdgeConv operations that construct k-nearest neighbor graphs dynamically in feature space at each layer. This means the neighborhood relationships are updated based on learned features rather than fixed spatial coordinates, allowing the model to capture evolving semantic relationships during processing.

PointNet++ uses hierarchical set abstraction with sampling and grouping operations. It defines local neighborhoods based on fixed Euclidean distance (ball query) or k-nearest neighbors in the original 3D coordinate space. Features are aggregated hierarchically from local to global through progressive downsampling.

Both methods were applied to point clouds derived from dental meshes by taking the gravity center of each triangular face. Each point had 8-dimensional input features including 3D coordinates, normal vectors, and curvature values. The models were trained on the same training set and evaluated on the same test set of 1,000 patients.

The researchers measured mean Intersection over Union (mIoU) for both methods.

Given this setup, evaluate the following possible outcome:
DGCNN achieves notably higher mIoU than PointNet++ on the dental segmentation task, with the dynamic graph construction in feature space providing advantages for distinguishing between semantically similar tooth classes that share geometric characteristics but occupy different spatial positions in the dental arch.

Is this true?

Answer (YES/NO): YES